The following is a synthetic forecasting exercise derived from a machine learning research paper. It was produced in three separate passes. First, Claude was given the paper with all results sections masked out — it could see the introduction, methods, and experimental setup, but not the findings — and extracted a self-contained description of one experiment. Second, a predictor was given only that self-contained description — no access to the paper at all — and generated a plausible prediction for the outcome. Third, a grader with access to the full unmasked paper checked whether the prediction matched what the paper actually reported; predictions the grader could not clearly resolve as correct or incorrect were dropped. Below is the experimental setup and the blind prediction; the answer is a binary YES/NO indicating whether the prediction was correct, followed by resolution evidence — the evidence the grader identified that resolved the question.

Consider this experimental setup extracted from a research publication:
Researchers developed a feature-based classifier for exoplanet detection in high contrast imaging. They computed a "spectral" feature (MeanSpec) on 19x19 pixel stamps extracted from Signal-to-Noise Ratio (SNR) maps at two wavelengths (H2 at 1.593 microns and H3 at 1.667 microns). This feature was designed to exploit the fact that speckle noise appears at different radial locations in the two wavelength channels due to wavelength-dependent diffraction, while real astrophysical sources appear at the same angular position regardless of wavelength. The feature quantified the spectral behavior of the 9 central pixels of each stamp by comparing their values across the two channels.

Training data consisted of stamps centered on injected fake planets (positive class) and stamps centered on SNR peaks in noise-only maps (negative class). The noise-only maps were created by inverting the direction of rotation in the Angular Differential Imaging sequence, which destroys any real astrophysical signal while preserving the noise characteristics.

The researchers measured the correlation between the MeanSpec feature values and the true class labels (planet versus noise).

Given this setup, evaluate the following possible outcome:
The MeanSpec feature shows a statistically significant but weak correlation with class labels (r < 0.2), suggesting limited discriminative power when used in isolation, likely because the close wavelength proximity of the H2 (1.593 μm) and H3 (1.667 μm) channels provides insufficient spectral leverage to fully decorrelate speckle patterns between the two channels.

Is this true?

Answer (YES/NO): NO